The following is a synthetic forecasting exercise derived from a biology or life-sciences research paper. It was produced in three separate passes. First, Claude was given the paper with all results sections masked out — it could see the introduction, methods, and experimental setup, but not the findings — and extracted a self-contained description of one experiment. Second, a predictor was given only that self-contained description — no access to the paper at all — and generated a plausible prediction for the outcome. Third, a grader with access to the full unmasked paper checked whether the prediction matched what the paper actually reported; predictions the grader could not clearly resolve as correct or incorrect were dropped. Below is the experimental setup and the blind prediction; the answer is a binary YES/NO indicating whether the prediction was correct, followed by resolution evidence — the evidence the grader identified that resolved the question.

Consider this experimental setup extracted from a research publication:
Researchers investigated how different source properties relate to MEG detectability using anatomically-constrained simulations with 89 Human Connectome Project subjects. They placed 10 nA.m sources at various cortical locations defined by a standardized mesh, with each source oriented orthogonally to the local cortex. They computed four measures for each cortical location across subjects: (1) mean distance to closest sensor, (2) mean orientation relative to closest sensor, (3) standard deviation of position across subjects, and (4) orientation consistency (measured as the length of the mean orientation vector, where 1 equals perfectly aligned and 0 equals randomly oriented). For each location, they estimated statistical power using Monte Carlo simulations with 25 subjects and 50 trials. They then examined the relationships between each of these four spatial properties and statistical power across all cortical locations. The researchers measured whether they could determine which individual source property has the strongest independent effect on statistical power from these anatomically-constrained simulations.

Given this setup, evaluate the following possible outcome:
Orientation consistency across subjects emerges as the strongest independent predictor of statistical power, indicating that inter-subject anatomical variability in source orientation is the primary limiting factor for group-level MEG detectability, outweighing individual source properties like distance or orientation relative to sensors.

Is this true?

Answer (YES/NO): NO